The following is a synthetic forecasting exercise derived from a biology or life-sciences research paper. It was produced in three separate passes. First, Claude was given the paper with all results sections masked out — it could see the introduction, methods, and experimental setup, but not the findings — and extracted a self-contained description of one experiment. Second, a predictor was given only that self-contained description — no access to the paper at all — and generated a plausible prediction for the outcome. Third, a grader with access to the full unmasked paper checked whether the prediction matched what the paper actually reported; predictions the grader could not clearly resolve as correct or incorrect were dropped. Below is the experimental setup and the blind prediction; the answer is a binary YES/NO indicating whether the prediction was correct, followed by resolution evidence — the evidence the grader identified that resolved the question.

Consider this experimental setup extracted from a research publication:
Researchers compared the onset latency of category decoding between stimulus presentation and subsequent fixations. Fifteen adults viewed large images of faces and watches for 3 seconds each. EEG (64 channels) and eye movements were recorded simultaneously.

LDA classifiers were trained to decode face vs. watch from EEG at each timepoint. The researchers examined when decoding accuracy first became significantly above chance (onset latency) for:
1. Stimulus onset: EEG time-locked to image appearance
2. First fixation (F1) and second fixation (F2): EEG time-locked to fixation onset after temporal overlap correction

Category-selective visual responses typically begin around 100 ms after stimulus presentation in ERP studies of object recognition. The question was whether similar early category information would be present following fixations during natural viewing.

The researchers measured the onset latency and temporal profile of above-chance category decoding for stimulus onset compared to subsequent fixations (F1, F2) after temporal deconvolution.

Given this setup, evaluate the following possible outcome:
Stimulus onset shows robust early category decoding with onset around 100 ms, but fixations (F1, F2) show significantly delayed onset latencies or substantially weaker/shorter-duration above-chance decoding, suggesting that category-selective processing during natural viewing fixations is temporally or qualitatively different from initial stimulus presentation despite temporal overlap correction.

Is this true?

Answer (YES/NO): YES